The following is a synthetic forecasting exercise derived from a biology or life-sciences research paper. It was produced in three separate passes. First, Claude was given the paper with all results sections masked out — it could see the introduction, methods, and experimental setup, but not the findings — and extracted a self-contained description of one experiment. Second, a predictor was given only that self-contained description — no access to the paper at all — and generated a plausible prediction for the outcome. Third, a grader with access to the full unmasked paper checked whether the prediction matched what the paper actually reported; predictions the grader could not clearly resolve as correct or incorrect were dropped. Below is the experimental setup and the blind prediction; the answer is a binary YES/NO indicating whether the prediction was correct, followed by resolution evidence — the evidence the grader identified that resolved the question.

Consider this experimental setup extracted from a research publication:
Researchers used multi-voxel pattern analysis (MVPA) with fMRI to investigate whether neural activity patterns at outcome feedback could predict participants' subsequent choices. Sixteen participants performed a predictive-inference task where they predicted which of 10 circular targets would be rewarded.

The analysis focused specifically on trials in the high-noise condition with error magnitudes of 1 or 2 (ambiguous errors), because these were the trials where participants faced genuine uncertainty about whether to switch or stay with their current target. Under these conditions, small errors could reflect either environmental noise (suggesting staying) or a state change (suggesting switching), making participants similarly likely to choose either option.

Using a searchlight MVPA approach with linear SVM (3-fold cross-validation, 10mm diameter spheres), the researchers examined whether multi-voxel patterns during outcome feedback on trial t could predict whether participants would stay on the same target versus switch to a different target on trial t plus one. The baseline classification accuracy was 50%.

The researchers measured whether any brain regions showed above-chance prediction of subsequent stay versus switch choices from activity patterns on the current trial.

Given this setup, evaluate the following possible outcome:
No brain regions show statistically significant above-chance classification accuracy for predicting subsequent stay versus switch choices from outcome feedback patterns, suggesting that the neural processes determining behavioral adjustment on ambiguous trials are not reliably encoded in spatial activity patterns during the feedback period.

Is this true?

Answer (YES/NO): NO